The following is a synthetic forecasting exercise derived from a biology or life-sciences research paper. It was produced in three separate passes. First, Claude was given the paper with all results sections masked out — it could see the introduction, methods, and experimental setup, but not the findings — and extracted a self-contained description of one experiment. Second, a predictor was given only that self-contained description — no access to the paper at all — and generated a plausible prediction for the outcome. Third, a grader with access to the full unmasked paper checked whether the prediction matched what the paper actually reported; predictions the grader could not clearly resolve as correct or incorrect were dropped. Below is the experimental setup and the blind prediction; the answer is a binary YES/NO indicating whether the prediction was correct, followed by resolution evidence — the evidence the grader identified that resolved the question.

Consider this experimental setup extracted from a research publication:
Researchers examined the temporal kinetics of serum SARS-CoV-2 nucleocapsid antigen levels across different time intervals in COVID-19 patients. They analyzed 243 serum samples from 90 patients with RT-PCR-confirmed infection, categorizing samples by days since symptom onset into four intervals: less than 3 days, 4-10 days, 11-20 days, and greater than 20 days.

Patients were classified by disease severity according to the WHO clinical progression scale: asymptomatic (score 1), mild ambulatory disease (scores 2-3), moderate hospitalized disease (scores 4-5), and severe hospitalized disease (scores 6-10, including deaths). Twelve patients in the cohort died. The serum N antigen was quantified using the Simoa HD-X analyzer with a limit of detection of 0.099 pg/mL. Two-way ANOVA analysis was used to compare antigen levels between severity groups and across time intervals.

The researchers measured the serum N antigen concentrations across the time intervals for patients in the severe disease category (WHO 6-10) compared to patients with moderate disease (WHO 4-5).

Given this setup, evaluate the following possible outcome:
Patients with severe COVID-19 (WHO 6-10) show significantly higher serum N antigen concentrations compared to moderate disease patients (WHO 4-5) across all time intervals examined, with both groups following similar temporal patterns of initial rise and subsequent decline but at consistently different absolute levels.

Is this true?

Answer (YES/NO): NO